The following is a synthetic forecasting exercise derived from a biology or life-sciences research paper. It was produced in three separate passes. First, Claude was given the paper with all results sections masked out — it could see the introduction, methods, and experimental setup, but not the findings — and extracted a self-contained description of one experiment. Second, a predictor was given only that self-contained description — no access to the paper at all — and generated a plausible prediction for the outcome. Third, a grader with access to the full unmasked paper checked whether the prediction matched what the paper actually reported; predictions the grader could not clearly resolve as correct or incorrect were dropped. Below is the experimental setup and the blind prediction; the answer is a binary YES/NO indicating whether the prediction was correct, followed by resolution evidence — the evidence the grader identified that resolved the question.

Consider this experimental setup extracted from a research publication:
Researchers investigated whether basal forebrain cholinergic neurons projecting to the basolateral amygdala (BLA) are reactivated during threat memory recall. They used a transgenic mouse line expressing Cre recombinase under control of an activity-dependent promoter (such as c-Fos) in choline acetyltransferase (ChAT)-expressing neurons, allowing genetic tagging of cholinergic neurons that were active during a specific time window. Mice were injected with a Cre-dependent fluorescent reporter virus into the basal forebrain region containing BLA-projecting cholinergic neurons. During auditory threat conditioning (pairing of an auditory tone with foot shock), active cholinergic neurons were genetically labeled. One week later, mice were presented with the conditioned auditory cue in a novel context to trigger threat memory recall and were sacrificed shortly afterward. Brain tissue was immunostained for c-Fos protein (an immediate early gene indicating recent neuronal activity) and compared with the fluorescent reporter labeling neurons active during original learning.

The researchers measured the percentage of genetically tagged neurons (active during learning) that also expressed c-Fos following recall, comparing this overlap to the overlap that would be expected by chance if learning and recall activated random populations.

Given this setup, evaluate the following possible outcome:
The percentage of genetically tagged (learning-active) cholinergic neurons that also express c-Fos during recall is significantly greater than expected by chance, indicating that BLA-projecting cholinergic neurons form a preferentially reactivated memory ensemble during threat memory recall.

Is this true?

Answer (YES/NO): YES